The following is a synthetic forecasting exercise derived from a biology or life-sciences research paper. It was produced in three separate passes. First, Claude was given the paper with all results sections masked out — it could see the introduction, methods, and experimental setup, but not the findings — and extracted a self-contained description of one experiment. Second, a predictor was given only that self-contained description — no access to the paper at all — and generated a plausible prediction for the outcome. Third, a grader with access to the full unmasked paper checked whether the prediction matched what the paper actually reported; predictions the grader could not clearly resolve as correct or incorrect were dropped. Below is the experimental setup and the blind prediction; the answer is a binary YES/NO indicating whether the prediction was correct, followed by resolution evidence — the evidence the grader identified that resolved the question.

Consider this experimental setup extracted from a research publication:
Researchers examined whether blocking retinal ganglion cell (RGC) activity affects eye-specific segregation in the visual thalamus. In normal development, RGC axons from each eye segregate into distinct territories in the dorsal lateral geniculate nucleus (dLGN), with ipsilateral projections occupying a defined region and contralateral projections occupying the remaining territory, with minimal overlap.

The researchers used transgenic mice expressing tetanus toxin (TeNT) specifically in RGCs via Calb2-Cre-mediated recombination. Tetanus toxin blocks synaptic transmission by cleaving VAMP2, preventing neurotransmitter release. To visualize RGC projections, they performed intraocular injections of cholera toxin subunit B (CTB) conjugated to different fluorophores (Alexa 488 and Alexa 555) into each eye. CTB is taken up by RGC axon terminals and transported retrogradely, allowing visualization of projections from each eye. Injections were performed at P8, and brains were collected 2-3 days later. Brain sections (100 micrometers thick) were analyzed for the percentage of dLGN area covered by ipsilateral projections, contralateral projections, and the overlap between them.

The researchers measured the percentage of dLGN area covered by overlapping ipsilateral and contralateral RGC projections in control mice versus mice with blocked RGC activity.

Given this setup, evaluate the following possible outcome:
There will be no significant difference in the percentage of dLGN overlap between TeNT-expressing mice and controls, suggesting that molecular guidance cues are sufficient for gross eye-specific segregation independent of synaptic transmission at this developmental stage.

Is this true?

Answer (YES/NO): NO